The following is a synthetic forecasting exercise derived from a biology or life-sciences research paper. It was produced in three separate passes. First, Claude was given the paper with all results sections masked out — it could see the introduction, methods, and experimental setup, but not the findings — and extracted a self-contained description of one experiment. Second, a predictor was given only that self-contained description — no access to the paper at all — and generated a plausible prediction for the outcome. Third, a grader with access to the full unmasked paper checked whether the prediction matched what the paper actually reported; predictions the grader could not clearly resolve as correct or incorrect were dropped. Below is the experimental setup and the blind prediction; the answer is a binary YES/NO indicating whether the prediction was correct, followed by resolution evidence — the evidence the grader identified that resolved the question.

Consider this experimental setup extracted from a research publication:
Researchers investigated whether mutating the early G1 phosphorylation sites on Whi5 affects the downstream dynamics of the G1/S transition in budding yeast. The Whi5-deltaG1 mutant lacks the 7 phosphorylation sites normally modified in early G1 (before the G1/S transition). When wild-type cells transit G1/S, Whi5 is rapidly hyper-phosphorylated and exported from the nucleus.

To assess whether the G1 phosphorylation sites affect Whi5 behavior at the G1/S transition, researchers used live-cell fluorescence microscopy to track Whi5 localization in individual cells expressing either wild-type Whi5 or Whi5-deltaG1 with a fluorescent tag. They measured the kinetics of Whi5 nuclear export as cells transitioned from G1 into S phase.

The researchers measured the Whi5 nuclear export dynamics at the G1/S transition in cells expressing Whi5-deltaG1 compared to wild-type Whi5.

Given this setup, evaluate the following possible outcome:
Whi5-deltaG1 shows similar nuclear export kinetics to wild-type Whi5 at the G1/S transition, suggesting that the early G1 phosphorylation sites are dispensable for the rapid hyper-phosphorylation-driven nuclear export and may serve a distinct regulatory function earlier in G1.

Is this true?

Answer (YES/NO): NO